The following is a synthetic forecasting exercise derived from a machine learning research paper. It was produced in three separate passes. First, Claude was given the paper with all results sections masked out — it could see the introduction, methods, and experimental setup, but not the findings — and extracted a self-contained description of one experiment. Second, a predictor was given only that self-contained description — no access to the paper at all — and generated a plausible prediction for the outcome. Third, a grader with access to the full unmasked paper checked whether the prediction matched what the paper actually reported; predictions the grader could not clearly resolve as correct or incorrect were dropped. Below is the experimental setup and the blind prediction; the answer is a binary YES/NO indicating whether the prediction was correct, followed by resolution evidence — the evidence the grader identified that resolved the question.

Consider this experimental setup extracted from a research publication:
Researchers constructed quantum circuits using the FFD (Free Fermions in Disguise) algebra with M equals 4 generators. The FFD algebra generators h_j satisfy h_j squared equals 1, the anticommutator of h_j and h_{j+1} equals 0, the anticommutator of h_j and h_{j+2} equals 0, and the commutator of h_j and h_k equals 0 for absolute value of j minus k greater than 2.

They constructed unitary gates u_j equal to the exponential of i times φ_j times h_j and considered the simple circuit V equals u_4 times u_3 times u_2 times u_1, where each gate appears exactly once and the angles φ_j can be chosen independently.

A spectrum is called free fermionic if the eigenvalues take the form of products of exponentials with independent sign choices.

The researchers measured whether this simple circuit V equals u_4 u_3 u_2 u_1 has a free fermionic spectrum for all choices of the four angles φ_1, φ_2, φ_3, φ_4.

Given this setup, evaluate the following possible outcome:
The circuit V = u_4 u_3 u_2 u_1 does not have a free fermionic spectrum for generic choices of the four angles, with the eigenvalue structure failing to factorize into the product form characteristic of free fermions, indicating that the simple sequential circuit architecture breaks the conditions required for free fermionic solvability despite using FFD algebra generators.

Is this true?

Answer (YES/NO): YES